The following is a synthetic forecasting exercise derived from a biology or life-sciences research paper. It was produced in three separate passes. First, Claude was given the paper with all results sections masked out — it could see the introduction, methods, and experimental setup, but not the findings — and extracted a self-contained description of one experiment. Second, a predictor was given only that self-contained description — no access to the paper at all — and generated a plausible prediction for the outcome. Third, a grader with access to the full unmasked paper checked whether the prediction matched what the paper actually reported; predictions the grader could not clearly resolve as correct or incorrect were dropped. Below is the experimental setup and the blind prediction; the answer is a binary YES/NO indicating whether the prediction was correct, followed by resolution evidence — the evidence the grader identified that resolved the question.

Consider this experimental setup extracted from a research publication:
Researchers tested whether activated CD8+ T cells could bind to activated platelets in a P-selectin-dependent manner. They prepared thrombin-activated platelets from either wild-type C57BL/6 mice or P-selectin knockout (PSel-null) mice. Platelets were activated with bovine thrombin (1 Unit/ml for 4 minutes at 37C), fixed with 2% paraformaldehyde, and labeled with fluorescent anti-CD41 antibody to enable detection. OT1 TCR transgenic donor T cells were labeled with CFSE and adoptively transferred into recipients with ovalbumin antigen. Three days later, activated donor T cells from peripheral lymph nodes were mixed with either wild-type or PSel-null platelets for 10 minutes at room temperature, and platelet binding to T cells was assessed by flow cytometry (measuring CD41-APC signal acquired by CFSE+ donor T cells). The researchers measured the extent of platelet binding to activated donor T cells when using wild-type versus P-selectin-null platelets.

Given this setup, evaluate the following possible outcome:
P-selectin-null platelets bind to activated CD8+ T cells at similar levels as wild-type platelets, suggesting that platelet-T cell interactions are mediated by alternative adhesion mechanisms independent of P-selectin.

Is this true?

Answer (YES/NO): NO